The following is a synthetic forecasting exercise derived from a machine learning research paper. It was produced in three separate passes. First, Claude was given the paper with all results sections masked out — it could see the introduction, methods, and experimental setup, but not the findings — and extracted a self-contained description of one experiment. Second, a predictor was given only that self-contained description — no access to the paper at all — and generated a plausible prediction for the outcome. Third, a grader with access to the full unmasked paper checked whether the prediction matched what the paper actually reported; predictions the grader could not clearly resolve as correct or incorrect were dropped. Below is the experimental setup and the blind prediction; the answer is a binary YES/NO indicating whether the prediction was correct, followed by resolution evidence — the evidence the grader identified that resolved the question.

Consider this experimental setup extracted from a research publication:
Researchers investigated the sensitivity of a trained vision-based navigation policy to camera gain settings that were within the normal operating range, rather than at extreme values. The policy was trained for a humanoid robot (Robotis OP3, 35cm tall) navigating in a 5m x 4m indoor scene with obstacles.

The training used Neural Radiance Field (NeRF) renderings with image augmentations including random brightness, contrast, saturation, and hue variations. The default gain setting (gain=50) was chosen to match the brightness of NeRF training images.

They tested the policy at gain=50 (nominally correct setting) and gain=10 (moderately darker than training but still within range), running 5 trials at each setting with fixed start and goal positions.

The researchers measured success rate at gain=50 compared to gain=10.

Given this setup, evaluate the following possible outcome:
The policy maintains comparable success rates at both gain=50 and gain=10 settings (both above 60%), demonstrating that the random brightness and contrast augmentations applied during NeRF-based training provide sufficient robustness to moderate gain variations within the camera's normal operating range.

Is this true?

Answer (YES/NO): NO